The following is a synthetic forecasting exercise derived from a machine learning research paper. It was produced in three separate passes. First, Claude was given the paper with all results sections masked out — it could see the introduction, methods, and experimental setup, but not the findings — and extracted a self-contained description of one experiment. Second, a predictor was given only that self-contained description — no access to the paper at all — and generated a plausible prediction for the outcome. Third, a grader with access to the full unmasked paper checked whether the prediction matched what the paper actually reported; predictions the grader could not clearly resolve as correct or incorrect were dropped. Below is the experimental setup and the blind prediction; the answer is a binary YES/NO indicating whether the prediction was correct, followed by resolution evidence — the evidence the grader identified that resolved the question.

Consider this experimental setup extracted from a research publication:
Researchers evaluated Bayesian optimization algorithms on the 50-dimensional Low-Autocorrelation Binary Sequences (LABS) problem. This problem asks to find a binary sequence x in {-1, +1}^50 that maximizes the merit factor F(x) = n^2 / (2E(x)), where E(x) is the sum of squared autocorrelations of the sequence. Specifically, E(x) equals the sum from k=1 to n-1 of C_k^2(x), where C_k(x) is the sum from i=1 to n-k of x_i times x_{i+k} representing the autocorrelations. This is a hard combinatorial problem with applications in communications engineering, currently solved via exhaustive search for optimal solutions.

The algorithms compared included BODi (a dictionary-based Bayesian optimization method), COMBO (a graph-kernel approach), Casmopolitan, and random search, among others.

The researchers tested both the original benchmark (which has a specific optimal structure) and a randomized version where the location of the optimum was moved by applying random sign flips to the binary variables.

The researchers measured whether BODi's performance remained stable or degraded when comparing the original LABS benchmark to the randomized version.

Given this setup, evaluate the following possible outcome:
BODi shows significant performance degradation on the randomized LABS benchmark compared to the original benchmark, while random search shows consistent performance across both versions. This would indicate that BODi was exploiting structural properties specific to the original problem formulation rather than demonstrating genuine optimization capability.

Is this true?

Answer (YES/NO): NO